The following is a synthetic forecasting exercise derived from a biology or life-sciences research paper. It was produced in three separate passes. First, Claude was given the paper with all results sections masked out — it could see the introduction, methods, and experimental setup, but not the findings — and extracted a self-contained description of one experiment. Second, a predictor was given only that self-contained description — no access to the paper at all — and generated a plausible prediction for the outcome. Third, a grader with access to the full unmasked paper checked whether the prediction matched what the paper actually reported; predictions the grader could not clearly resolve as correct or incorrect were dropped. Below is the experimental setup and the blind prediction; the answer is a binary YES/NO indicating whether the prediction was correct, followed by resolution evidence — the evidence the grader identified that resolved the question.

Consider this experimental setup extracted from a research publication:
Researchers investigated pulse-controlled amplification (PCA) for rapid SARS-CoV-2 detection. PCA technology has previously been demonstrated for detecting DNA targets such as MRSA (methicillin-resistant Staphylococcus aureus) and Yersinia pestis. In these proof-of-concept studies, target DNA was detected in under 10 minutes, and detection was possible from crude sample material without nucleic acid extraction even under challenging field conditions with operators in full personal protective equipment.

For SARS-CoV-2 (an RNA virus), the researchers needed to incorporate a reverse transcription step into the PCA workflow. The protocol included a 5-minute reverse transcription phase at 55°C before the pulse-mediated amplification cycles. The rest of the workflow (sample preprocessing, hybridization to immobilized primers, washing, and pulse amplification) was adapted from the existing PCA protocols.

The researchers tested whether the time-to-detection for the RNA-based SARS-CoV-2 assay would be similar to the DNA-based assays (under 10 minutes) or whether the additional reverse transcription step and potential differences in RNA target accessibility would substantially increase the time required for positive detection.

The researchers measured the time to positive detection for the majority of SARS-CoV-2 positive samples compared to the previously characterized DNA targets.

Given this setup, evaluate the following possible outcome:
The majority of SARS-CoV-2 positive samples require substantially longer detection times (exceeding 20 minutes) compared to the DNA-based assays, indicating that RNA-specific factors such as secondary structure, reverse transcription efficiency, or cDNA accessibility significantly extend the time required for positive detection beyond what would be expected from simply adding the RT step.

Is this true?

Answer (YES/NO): NO